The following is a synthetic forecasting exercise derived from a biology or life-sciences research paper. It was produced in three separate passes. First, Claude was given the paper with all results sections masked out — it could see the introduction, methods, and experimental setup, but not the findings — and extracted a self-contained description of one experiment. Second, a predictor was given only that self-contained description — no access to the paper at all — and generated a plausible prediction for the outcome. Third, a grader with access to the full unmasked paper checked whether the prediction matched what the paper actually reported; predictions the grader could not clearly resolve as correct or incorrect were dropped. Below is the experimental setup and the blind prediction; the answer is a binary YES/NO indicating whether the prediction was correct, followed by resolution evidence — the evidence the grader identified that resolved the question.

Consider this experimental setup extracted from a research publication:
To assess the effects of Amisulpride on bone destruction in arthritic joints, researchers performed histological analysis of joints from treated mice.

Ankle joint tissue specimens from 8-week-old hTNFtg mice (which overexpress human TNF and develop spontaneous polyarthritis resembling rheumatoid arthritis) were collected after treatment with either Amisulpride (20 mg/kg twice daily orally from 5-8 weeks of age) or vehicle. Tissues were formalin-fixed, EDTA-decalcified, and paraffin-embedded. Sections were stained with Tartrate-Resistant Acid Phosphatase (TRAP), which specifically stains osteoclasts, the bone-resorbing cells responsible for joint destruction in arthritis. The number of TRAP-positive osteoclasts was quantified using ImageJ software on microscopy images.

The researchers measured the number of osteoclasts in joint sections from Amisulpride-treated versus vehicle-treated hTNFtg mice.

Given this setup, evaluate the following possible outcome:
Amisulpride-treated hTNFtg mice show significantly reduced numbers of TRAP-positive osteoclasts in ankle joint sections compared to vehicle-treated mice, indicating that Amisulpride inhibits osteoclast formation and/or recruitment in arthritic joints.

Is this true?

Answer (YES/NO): NO